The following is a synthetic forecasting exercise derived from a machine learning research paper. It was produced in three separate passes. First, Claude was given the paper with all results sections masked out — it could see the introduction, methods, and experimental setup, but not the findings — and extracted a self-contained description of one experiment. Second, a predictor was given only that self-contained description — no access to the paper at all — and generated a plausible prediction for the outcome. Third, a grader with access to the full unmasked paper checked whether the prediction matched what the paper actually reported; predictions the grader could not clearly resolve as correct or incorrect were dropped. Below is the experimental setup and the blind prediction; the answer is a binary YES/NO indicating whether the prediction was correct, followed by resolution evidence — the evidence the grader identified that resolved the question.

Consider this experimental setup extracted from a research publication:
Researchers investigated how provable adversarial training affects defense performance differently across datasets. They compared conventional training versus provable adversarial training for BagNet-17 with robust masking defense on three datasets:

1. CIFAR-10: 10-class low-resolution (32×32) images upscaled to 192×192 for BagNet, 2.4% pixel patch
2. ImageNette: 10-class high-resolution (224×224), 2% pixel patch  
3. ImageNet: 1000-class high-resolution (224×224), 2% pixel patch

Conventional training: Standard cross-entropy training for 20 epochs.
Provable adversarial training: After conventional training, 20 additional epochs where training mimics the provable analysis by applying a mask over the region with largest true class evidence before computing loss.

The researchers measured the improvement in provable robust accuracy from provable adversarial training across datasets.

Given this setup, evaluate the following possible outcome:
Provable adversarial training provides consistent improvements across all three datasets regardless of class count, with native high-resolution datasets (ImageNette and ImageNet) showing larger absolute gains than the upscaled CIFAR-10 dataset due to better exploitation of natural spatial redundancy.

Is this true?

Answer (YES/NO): NO